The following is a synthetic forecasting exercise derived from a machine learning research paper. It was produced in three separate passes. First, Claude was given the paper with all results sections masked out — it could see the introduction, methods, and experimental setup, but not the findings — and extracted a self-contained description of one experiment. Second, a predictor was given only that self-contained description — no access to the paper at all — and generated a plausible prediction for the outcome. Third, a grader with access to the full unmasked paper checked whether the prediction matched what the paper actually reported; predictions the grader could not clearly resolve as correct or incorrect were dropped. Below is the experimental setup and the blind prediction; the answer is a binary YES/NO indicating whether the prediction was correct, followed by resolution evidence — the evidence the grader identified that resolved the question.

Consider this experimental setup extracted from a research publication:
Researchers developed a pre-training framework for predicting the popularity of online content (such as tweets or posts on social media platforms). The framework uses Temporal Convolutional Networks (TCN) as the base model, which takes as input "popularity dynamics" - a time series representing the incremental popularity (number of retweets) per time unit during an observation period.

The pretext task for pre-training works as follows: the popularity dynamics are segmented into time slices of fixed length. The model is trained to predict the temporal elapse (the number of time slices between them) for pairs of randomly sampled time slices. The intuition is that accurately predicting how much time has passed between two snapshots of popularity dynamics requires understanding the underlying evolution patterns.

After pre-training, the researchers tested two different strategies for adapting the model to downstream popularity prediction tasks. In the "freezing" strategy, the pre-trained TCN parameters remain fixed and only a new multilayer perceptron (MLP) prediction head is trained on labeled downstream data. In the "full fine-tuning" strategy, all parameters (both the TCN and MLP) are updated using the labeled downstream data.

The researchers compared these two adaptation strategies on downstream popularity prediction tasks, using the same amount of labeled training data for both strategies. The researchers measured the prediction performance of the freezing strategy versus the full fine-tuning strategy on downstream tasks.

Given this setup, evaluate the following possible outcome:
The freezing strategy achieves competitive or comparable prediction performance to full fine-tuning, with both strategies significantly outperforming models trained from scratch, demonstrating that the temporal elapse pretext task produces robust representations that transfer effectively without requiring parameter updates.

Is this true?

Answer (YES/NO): NO